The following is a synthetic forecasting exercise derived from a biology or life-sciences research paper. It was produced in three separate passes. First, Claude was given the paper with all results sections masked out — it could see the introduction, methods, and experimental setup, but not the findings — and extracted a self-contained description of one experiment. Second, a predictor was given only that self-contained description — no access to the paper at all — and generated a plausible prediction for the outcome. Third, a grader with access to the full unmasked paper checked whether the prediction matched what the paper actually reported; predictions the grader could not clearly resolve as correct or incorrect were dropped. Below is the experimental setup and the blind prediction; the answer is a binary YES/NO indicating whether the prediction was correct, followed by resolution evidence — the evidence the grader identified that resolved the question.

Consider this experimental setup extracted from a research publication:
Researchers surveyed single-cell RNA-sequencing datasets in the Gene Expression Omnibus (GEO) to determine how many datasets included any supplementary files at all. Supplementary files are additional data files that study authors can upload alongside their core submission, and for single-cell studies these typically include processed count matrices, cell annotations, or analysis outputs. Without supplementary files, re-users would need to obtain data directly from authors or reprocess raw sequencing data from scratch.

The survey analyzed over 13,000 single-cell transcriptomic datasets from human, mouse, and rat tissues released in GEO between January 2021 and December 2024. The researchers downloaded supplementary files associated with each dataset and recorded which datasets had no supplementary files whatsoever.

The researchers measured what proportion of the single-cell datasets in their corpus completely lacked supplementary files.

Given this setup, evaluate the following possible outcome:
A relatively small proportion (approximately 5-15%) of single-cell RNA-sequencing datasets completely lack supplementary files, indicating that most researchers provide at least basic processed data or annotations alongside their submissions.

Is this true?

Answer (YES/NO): YES